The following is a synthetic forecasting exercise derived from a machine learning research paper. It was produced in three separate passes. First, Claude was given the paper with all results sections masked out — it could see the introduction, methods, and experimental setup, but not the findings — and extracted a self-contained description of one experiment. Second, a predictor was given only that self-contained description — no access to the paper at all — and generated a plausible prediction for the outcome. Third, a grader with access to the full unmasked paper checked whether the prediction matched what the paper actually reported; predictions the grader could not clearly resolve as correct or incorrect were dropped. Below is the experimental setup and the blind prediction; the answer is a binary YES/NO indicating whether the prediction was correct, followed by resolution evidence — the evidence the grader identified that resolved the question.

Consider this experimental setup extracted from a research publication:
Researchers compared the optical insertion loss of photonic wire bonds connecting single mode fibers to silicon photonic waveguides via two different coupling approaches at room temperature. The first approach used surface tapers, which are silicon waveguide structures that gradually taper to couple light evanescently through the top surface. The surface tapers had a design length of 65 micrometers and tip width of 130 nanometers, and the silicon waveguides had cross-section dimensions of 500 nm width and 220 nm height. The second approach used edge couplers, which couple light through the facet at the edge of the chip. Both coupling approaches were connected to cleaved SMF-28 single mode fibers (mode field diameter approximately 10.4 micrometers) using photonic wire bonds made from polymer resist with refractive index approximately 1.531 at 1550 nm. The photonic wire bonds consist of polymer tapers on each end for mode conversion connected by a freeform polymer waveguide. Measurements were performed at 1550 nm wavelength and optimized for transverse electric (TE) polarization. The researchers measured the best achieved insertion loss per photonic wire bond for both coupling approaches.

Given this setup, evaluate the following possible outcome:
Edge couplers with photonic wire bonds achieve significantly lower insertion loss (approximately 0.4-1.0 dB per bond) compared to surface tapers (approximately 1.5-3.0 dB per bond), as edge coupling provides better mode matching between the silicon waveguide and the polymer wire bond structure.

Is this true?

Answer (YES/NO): NO